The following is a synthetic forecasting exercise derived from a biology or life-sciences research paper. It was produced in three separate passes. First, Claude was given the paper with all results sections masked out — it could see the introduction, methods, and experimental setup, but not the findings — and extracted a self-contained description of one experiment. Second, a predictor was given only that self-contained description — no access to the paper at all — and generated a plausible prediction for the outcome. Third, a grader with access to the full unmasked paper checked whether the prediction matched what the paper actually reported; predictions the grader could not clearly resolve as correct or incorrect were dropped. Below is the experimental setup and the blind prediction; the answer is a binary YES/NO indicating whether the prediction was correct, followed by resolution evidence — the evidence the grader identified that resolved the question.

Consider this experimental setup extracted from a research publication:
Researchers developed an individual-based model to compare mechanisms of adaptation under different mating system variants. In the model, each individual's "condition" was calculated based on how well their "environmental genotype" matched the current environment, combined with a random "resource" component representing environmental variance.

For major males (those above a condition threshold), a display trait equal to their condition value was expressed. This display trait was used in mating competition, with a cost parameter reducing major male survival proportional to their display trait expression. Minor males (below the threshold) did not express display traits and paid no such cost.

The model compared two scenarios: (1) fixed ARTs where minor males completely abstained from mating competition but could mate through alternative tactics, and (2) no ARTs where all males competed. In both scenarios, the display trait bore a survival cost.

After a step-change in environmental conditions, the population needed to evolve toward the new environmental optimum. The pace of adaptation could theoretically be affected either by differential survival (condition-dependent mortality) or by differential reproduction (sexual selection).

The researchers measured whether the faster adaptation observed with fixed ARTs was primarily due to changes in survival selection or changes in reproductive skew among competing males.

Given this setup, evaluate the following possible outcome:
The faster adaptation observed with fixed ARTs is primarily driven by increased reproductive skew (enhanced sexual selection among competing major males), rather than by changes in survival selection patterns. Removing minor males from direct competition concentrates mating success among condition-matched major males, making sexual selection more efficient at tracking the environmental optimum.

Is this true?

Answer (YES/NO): YES